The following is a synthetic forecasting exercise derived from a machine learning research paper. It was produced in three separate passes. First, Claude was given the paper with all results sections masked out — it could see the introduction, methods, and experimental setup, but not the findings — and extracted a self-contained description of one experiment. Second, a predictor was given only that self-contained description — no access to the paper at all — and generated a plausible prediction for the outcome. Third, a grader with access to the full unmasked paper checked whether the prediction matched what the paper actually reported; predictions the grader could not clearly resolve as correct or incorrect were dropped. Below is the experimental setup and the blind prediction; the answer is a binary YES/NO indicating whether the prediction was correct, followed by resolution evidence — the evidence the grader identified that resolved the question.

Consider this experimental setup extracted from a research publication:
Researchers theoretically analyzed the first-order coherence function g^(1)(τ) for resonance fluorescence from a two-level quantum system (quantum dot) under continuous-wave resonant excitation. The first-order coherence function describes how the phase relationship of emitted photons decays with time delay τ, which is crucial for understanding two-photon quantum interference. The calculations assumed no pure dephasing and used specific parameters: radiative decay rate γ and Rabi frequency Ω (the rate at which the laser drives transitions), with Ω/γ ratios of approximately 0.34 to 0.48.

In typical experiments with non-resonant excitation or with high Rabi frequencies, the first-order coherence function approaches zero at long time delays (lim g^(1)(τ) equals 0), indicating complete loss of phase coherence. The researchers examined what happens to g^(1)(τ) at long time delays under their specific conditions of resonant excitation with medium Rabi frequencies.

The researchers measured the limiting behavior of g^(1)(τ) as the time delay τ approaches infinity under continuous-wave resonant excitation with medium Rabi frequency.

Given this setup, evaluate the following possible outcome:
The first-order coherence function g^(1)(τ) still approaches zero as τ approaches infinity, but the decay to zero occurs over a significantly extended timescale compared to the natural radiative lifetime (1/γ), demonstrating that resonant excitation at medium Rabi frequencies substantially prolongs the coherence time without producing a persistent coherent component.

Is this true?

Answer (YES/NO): NO